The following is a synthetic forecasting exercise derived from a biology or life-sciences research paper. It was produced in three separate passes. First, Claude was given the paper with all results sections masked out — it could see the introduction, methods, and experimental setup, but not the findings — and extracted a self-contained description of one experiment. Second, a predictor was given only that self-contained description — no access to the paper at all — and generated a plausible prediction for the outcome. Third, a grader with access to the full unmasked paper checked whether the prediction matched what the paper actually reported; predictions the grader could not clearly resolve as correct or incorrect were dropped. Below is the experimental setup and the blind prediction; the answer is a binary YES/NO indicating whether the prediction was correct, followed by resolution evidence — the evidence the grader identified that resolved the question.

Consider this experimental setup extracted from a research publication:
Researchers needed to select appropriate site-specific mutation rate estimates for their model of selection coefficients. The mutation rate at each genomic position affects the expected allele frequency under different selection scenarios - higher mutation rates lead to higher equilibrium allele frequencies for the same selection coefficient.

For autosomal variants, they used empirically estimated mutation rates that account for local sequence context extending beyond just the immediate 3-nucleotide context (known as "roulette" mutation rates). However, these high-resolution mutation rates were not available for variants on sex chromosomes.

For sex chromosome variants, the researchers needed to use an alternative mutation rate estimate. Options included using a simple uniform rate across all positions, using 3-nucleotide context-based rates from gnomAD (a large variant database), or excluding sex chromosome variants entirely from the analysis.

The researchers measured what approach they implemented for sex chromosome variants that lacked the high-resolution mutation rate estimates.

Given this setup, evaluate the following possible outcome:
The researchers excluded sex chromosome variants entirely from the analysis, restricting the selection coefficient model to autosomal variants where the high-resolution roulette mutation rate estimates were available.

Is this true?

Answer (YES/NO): NO